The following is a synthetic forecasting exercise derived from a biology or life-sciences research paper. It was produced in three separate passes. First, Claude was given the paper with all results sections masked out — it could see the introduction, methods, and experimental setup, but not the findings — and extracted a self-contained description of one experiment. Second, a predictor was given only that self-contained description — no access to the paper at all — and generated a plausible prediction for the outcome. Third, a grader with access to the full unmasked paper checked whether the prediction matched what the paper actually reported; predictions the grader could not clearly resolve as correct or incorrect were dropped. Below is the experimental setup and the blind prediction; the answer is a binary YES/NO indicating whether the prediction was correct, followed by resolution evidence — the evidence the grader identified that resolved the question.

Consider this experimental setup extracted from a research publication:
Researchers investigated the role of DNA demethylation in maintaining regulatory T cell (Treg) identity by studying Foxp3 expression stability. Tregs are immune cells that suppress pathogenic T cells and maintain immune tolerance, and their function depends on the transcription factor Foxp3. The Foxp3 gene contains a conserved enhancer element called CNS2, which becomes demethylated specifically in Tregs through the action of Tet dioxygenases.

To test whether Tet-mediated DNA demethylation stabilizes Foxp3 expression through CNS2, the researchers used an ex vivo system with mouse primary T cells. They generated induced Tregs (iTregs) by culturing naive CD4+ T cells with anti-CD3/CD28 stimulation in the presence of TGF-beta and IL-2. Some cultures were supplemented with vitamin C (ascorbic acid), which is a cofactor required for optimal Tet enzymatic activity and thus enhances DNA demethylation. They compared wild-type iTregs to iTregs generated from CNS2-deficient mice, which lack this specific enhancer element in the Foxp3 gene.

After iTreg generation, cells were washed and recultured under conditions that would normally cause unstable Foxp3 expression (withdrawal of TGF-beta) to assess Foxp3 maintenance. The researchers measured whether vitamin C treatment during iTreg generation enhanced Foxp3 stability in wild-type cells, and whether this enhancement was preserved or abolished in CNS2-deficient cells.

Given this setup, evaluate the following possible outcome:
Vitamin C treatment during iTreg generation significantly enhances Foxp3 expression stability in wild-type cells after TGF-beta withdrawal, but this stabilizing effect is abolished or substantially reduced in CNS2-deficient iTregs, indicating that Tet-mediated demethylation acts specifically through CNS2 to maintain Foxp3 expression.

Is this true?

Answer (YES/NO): YES